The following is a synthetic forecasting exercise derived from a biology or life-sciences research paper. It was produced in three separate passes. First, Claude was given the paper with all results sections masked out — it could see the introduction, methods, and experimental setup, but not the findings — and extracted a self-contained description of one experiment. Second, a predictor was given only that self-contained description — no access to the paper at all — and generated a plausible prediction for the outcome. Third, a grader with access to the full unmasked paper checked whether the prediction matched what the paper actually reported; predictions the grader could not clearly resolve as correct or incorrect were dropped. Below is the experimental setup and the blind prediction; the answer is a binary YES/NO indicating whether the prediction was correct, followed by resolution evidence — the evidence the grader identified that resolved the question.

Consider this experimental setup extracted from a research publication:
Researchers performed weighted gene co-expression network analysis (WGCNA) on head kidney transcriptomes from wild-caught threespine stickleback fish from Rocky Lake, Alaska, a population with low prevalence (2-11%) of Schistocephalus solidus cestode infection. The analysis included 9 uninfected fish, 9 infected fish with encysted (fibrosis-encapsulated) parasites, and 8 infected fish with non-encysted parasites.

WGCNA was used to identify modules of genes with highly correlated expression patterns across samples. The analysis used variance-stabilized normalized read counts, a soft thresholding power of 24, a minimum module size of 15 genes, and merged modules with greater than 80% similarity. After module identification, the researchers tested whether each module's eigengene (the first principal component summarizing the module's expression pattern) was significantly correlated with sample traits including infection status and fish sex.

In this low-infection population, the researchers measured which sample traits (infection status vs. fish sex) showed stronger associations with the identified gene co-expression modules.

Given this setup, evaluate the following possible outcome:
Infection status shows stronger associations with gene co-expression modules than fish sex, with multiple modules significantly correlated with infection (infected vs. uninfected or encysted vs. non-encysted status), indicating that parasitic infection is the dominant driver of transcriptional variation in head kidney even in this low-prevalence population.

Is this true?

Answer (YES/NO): NO